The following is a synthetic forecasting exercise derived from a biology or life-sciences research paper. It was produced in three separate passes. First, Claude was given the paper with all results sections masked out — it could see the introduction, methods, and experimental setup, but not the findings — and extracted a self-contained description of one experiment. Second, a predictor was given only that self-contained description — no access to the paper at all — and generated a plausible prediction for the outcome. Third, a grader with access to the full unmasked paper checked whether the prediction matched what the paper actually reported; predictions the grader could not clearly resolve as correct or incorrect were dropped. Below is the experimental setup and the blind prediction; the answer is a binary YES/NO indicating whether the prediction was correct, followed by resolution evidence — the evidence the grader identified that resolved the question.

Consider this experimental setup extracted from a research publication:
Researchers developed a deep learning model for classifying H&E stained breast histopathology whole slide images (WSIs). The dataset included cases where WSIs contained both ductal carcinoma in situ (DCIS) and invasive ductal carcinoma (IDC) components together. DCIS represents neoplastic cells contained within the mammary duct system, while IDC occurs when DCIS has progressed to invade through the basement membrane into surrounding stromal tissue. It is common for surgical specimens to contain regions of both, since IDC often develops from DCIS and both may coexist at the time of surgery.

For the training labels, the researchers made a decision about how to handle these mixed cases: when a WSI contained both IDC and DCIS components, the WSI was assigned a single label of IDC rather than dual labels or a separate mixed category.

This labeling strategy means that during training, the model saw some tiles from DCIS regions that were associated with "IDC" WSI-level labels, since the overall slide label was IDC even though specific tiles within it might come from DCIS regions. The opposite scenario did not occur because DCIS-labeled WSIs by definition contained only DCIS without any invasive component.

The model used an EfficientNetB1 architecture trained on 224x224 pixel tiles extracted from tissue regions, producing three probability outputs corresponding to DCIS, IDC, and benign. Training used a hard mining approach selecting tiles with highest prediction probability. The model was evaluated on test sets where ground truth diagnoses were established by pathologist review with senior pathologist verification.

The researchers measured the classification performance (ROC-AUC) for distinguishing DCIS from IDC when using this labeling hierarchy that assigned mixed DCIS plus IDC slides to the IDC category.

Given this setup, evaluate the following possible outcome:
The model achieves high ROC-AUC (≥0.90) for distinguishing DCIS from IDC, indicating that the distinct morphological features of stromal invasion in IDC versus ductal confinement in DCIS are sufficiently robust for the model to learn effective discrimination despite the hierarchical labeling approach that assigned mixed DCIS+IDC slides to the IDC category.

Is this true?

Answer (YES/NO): YES